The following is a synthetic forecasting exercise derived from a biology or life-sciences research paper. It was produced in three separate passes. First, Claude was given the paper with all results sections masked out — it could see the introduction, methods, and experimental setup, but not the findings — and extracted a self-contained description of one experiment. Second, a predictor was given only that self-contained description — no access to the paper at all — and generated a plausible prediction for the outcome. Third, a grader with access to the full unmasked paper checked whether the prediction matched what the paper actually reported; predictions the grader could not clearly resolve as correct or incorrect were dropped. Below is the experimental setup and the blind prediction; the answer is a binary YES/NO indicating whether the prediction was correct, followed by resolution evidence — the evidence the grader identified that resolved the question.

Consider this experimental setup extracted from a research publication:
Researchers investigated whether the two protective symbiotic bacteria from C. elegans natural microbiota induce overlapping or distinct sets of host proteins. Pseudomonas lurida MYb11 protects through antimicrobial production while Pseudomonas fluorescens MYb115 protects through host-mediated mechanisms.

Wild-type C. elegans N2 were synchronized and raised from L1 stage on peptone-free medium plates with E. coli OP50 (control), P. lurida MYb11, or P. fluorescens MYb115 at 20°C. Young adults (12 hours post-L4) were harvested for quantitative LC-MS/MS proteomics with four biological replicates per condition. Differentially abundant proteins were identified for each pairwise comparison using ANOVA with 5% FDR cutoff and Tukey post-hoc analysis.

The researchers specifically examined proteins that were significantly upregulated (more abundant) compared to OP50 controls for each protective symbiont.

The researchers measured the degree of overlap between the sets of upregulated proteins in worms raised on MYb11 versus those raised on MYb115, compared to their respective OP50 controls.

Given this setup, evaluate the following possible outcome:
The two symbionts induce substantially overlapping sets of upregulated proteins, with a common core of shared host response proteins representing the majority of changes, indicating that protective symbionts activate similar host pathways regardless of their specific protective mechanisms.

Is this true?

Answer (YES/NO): NO